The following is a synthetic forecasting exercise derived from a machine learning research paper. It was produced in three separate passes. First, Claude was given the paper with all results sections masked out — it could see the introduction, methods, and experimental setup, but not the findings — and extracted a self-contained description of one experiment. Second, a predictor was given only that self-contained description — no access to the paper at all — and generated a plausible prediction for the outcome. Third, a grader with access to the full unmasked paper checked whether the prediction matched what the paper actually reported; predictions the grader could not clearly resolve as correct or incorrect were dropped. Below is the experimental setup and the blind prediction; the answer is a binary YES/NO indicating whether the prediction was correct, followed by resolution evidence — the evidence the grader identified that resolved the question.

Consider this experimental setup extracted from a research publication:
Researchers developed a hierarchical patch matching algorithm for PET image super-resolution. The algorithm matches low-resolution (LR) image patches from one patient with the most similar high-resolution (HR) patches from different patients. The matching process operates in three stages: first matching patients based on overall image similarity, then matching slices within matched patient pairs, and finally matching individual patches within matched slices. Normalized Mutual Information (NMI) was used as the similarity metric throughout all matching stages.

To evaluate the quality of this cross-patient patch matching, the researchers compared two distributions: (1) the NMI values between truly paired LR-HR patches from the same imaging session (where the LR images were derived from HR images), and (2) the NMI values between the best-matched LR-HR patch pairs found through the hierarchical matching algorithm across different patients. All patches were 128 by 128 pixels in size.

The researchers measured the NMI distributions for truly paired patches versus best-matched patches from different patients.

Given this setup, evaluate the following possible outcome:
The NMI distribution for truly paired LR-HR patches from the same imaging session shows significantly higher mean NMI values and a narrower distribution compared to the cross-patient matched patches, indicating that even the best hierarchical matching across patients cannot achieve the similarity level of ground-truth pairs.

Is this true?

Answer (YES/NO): NO